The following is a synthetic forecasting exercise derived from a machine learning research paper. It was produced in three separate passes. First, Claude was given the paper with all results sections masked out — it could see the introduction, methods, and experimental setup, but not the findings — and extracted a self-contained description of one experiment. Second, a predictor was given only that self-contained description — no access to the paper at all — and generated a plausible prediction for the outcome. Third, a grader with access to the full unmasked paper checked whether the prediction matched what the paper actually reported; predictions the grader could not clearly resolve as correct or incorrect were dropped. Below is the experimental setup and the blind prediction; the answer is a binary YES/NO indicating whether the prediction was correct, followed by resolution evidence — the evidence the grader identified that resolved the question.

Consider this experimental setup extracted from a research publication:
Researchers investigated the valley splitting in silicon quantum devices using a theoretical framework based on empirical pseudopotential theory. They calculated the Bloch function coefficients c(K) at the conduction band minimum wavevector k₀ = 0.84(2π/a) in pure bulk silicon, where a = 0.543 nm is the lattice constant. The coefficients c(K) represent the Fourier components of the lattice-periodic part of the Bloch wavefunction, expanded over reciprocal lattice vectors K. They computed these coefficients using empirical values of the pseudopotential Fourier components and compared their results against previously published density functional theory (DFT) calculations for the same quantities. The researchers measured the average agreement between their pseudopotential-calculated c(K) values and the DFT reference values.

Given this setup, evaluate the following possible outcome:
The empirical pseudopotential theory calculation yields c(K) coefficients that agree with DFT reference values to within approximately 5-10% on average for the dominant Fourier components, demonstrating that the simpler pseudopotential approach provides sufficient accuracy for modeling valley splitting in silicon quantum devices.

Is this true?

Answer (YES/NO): NO